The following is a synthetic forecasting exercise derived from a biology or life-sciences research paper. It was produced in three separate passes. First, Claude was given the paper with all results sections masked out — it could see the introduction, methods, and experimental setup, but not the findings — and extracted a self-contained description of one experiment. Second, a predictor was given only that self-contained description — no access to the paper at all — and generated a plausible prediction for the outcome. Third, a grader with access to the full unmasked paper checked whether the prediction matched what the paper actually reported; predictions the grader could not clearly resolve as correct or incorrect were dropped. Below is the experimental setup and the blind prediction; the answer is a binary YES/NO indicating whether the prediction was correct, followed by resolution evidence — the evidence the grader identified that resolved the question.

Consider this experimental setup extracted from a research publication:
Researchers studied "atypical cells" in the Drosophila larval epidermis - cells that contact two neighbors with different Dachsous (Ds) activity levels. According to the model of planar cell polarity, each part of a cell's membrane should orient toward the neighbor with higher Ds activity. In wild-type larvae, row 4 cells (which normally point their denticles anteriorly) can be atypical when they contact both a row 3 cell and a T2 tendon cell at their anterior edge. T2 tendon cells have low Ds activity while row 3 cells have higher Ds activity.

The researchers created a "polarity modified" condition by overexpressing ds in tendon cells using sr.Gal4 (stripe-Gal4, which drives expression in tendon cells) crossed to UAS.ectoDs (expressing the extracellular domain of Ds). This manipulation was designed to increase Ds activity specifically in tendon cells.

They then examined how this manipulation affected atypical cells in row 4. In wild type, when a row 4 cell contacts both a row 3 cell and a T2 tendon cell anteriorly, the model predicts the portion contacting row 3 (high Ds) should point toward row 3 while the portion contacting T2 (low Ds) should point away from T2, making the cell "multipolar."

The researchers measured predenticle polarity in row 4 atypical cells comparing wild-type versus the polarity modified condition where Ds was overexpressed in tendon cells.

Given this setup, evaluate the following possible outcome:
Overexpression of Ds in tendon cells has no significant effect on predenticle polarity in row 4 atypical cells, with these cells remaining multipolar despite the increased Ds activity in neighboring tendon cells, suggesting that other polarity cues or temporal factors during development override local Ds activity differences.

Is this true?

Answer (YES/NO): NO